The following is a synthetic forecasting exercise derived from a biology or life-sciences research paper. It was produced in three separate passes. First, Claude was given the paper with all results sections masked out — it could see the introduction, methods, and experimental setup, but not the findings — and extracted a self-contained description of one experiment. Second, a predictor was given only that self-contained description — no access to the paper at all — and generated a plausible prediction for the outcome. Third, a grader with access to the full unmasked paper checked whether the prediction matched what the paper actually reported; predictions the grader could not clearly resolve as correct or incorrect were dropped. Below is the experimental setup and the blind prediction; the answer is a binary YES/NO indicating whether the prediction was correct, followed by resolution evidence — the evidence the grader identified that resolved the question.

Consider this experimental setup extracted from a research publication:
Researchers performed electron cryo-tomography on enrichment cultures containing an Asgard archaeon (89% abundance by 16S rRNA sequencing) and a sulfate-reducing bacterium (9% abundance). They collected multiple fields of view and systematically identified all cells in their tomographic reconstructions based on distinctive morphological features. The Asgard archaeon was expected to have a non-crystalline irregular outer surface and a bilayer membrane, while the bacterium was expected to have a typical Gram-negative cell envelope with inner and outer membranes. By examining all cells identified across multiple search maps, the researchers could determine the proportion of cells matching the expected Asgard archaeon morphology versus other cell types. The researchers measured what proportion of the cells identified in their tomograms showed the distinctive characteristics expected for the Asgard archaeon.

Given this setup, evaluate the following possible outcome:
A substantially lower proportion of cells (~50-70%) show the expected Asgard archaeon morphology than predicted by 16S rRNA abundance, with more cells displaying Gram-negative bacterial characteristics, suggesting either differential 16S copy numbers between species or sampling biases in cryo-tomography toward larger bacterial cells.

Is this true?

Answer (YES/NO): YES